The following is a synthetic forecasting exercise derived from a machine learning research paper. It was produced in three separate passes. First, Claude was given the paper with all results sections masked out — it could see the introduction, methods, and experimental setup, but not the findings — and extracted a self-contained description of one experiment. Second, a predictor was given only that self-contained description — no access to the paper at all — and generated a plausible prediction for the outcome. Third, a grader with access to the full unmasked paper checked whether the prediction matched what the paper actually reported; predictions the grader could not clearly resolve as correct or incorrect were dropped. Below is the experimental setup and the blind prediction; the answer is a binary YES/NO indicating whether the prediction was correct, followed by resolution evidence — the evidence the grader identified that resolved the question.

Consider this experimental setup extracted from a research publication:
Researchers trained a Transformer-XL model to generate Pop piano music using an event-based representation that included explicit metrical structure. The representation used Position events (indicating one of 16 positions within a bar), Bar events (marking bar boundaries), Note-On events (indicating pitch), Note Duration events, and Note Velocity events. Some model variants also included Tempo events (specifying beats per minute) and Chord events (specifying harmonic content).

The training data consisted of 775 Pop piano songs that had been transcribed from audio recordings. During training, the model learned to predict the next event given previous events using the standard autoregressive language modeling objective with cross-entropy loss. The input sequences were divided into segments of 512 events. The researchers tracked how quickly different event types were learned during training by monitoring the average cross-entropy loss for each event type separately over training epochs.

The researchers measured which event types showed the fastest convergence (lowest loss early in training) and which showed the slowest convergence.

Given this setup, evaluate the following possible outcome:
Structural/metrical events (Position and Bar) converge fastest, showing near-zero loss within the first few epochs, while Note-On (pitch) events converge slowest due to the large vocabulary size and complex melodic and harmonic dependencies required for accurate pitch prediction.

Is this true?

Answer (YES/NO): NO